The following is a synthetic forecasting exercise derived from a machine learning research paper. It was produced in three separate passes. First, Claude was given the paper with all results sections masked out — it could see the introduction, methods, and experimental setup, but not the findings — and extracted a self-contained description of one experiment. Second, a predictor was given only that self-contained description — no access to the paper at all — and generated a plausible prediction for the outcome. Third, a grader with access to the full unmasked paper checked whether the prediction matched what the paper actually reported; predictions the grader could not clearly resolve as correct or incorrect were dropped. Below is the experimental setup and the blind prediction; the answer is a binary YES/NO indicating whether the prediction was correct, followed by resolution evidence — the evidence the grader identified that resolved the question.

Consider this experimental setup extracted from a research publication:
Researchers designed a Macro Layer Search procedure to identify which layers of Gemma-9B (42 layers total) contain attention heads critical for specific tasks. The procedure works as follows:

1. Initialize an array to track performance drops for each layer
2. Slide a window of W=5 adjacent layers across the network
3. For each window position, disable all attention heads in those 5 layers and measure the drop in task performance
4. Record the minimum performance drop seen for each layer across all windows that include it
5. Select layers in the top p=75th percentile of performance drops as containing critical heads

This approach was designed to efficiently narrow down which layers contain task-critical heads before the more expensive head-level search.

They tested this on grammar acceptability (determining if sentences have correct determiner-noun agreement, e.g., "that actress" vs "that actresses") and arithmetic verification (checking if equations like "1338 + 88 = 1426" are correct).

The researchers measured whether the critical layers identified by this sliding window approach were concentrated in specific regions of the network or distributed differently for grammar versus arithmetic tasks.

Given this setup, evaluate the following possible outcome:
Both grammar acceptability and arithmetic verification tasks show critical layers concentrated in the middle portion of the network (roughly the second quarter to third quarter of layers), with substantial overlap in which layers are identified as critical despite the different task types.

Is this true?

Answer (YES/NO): NO